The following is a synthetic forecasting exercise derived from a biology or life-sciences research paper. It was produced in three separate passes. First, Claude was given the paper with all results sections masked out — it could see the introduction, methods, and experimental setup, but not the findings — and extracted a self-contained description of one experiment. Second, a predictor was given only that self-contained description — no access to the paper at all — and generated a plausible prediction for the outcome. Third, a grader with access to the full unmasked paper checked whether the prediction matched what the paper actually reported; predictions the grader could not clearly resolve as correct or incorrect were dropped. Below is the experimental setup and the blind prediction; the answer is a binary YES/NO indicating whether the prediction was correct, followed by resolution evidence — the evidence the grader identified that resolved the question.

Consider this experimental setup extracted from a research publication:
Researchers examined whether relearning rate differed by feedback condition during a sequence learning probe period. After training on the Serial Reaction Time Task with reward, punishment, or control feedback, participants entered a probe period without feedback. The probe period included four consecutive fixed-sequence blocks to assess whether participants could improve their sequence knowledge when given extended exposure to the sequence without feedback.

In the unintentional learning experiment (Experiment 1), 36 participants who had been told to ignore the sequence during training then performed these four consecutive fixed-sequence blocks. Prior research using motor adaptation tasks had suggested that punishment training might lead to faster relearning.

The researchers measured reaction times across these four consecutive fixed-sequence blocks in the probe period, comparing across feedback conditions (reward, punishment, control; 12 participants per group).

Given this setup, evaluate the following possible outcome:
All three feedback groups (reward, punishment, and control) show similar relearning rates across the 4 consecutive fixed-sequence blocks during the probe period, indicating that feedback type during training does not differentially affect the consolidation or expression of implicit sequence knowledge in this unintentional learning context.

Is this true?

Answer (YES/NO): YES